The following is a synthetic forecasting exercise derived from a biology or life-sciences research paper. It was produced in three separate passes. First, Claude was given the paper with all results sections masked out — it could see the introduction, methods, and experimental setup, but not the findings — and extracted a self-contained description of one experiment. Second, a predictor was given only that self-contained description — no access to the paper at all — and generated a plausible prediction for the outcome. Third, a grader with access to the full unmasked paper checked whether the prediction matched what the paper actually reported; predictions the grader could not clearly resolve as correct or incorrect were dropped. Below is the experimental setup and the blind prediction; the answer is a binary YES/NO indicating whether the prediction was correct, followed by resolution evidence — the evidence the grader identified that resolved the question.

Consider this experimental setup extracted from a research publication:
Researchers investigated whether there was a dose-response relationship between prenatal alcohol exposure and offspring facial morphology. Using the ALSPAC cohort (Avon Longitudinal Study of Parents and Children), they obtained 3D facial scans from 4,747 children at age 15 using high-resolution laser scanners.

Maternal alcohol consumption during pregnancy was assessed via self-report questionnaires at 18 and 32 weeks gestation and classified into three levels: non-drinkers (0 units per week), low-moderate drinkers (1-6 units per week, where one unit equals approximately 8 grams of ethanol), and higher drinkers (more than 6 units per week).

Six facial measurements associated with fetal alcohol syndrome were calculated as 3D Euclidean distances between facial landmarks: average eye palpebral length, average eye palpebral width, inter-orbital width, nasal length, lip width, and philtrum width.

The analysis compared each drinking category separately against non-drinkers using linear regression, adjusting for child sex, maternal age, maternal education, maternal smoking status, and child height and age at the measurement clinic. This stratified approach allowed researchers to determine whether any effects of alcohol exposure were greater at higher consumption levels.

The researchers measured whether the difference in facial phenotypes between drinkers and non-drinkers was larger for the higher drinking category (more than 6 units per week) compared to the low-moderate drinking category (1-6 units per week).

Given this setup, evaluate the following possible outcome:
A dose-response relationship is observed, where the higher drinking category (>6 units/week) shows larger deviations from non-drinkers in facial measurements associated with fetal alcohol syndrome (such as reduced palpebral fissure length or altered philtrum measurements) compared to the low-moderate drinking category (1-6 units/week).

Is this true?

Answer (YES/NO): YES